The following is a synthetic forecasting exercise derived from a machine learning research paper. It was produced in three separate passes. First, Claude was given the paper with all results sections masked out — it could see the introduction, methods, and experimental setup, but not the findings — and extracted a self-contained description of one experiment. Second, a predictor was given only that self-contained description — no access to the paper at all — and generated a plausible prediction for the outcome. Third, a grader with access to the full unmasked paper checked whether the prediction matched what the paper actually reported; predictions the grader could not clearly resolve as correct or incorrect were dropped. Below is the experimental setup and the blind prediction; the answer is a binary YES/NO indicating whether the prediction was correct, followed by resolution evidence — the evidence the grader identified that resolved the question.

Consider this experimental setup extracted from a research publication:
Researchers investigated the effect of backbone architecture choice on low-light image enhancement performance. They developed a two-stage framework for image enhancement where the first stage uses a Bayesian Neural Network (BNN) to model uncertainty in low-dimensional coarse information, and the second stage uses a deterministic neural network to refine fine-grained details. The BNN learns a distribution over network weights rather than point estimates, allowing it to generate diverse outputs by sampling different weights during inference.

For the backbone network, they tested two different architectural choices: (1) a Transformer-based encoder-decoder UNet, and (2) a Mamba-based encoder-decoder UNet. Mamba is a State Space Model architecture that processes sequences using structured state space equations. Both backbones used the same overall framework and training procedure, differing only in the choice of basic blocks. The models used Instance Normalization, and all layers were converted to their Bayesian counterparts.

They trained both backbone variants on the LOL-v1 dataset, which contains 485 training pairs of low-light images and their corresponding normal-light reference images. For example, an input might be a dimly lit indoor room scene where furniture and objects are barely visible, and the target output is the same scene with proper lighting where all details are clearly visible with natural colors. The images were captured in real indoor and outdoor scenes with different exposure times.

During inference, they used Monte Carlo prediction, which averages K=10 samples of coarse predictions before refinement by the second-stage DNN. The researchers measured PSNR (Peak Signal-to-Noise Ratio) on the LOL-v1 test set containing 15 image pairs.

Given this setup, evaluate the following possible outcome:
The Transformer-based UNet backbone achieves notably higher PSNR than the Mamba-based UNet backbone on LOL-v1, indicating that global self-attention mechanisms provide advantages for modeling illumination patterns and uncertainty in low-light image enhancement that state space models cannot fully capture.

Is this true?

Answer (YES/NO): NO